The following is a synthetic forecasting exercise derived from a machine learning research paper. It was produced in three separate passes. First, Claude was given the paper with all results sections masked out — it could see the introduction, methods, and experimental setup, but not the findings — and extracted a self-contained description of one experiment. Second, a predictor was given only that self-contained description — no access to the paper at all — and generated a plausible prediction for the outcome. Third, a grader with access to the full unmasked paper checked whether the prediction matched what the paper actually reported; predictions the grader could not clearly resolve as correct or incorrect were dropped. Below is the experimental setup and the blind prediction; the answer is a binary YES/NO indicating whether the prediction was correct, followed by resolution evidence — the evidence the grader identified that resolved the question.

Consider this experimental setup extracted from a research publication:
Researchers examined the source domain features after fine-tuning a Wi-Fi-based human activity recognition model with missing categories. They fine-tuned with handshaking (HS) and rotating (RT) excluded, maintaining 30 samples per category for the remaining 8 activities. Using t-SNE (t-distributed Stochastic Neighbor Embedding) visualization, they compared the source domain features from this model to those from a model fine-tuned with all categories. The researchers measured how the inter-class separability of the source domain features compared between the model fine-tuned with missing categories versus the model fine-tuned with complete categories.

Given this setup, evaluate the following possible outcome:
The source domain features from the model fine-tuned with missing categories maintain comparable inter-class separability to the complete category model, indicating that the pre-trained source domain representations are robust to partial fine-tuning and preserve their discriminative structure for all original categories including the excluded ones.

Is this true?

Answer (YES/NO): NO